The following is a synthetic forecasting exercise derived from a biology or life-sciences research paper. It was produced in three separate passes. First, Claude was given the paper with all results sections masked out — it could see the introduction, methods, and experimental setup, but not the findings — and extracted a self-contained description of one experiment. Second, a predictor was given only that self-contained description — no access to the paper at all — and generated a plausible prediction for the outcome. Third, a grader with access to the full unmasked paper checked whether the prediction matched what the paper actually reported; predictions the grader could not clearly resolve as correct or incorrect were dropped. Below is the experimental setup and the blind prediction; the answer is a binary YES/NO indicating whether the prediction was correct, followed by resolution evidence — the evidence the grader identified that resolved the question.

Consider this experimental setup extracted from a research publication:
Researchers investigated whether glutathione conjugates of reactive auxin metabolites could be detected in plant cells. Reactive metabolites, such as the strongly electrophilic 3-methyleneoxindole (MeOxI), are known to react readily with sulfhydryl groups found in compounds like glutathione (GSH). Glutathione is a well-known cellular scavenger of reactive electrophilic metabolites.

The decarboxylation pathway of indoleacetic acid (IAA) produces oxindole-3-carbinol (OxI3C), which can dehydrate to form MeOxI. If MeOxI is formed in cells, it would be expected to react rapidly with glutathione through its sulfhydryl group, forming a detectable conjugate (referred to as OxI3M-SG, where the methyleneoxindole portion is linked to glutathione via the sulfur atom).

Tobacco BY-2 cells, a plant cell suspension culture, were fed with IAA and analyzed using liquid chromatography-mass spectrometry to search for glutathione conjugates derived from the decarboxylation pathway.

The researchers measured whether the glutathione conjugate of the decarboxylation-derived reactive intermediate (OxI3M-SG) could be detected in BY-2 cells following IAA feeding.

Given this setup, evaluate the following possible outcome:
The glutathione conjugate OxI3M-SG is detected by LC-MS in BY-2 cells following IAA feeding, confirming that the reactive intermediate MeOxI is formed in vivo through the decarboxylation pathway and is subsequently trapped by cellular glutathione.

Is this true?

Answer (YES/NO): YES